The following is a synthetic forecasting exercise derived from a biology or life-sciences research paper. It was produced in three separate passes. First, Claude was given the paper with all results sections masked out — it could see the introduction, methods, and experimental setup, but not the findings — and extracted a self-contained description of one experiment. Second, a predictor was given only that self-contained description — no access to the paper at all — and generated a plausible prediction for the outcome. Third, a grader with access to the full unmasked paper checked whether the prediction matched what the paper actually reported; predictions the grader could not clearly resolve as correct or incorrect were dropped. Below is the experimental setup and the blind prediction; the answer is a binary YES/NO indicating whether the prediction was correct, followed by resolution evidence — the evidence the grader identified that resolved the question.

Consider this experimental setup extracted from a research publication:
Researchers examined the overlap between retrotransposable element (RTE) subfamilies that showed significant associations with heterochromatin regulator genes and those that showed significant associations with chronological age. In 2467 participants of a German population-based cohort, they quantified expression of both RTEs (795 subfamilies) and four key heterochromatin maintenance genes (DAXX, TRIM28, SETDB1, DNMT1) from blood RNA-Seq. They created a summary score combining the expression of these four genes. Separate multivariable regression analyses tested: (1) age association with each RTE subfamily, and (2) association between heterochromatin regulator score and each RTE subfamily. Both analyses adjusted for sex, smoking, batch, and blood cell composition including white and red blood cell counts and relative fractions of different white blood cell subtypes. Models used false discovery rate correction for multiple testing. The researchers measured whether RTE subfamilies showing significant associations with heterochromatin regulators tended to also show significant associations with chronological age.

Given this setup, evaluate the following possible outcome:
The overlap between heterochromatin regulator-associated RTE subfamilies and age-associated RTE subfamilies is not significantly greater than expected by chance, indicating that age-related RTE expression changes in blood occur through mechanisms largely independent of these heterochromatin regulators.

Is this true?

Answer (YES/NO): NO